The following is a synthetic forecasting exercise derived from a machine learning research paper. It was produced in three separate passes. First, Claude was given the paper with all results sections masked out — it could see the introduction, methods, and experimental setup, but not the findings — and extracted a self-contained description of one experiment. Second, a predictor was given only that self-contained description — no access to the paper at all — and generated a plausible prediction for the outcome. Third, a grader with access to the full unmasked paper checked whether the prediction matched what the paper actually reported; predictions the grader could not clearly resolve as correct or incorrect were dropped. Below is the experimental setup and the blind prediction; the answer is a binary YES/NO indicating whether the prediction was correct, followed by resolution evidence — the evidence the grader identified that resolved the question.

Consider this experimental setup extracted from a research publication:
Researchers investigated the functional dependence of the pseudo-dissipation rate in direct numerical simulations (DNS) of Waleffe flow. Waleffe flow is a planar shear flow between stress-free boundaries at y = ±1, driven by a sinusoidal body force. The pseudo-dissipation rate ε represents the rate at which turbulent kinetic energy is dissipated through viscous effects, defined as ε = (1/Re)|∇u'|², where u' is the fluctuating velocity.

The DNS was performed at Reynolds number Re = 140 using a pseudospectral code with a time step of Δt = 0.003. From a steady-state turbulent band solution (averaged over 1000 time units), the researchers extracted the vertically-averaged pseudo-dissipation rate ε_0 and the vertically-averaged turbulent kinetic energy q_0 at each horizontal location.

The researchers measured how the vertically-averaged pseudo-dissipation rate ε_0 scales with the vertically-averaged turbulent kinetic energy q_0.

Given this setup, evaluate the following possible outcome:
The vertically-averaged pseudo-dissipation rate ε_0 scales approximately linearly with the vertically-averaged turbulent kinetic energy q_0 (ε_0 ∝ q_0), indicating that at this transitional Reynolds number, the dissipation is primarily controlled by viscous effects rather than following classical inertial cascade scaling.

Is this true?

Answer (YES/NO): NO